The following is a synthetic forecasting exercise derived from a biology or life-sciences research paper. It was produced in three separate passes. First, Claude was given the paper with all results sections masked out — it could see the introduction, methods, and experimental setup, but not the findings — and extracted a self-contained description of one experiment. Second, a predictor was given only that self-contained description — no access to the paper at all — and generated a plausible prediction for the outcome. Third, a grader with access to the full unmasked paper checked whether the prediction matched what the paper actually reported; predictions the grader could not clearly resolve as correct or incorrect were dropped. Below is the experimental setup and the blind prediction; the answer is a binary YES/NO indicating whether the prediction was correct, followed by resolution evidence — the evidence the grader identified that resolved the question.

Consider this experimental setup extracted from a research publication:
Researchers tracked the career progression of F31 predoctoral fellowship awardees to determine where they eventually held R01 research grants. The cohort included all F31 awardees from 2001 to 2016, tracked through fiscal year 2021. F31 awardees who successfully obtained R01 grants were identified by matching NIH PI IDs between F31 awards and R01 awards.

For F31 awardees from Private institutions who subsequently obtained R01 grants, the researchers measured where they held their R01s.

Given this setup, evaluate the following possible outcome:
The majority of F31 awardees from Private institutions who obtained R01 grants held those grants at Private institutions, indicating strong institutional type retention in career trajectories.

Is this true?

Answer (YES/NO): YES